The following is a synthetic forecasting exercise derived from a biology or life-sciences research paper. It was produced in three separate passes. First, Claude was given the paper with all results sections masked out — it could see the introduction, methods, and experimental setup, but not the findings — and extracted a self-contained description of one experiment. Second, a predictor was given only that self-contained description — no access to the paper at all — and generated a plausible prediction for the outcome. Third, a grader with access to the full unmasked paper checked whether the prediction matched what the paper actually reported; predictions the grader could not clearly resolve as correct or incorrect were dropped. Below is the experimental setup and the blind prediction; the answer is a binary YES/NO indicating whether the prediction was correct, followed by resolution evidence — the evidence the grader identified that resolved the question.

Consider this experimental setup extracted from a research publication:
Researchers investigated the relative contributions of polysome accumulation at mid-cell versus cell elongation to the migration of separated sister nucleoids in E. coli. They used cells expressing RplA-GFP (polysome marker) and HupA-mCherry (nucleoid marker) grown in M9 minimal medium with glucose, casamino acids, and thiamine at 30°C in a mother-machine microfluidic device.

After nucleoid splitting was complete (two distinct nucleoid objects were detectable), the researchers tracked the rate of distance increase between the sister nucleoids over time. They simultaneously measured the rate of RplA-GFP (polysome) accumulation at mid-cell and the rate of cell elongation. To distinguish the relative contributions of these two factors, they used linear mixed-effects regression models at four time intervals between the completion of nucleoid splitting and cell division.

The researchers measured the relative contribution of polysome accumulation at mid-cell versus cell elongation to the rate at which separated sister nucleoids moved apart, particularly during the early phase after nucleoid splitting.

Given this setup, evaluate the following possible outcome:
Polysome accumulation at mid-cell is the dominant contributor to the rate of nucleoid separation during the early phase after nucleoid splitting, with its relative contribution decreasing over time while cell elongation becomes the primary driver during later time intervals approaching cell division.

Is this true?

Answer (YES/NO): YES